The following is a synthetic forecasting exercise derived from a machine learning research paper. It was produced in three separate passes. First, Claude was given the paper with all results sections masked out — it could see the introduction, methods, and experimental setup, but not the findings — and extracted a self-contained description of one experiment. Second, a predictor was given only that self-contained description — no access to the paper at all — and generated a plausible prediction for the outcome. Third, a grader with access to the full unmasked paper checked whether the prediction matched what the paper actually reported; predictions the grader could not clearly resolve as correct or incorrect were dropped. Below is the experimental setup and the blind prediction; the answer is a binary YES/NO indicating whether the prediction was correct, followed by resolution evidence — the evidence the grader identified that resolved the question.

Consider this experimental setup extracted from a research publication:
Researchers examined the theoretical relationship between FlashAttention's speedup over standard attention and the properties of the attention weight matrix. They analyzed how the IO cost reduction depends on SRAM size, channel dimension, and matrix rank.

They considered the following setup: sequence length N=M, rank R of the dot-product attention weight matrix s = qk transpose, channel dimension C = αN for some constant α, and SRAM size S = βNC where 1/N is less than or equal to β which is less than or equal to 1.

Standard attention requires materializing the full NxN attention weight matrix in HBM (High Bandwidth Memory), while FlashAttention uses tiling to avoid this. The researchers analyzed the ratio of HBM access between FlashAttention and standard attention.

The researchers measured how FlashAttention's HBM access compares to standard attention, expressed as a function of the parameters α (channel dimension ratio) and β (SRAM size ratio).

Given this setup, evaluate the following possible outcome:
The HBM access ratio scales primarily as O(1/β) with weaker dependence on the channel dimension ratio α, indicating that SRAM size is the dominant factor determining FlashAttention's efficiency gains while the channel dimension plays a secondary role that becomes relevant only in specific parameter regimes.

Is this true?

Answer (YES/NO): NO